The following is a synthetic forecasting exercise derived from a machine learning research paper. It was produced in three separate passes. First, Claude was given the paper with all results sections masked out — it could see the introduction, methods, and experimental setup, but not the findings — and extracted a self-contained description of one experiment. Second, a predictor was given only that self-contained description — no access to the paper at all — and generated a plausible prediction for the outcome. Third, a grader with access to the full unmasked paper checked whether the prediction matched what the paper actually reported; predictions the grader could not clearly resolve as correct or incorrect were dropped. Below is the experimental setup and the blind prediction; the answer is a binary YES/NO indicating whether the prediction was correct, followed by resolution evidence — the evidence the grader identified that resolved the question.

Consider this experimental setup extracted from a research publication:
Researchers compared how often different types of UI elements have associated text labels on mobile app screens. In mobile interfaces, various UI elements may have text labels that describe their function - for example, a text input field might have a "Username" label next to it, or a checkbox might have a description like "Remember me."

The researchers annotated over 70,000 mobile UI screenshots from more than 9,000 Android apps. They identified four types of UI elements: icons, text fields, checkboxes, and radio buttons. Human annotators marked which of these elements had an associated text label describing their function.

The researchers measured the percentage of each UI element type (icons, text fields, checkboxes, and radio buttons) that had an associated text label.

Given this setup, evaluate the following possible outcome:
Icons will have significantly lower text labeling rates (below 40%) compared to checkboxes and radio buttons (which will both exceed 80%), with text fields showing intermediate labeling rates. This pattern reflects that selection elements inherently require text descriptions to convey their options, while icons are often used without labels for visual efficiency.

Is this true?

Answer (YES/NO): NO